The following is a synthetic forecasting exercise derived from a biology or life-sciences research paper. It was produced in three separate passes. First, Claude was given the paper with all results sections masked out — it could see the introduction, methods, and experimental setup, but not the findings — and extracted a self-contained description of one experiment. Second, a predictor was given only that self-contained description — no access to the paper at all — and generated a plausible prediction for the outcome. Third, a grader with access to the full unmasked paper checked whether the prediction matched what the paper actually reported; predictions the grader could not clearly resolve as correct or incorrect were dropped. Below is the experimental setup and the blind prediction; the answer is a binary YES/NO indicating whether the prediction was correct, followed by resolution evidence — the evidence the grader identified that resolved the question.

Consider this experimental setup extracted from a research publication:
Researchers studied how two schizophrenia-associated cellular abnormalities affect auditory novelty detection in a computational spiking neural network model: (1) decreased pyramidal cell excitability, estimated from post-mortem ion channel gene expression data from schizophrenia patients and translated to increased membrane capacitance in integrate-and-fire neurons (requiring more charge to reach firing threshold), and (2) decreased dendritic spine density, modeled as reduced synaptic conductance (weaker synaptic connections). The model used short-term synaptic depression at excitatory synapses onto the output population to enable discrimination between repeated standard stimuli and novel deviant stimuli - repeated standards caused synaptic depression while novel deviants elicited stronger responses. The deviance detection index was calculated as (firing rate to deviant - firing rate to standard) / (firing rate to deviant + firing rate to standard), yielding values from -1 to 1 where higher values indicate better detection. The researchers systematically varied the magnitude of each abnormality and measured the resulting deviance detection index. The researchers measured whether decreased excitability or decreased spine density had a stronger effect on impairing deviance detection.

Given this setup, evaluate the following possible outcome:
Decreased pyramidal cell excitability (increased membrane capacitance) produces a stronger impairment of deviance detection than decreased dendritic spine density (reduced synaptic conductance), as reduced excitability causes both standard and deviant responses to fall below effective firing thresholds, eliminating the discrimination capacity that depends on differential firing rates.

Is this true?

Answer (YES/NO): NO